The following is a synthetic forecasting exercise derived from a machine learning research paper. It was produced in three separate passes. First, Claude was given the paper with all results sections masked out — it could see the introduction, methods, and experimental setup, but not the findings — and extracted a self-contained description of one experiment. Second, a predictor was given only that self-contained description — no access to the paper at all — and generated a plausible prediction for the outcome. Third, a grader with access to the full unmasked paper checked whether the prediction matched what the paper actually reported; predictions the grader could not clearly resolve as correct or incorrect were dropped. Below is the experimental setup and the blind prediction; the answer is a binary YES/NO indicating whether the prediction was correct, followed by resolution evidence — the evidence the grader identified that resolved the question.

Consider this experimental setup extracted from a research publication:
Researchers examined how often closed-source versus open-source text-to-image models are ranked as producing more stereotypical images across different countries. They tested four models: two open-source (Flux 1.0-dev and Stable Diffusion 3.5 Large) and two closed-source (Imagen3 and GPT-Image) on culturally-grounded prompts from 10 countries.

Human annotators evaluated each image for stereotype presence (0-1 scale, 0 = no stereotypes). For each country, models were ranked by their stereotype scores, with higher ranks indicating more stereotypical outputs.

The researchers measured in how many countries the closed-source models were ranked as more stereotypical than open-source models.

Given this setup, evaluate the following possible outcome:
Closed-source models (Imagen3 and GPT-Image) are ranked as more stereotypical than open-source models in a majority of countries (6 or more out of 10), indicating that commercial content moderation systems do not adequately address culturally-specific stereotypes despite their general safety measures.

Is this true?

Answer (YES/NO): YES